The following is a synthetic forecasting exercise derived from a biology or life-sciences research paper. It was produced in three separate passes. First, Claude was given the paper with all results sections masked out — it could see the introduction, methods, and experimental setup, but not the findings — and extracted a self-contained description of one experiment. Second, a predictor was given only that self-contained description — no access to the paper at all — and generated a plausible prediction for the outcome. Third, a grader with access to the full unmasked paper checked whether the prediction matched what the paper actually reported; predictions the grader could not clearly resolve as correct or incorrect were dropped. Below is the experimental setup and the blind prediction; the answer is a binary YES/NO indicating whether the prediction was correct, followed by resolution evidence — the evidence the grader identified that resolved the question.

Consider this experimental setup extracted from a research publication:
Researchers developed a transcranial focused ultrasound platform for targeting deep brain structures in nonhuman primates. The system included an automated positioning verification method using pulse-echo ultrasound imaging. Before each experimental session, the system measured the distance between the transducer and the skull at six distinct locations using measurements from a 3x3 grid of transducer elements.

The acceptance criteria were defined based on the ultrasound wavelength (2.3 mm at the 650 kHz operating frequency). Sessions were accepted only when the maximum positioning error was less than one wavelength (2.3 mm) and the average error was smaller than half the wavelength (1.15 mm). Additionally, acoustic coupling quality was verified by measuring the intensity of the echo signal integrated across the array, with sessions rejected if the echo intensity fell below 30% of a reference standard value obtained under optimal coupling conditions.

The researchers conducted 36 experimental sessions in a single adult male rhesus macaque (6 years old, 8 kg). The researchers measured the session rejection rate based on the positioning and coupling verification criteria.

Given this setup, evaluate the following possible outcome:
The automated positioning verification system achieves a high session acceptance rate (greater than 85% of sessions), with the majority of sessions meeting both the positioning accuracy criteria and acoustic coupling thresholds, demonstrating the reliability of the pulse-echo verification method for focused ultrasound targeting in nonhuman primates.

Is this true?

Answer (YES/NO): YES